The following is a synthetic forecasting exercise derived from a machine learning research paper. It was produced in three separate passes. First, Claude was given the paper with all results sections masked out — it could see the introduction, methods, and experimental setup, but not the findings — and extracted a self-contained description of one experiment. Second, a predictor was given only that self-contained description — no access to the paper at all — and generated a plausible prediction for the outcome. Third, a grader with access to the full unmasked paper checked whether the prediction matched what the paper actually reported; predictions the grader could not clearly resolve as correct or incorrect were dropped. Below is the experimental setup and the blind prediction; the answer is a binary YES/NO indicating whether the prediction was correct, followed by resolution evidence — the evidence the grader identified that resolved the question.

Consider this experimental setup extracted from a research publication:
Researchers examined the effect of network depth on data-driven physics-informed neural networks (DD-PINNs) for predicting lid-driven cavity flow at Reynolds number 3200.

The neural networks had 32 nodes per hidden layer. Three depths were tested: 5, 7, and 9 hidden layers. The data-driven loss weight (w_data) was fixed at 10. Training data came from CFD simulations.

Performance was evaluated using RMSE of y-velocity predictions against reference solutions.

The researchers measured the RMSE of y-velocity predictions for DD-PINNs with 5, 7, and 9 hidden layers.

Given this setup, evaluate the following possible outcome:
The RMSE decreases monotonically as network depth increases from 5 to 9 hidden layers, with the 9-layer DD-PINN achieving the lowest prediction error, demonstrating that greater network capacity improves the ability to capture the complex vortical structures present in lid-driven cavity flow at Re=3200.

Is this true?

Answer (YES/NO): NO